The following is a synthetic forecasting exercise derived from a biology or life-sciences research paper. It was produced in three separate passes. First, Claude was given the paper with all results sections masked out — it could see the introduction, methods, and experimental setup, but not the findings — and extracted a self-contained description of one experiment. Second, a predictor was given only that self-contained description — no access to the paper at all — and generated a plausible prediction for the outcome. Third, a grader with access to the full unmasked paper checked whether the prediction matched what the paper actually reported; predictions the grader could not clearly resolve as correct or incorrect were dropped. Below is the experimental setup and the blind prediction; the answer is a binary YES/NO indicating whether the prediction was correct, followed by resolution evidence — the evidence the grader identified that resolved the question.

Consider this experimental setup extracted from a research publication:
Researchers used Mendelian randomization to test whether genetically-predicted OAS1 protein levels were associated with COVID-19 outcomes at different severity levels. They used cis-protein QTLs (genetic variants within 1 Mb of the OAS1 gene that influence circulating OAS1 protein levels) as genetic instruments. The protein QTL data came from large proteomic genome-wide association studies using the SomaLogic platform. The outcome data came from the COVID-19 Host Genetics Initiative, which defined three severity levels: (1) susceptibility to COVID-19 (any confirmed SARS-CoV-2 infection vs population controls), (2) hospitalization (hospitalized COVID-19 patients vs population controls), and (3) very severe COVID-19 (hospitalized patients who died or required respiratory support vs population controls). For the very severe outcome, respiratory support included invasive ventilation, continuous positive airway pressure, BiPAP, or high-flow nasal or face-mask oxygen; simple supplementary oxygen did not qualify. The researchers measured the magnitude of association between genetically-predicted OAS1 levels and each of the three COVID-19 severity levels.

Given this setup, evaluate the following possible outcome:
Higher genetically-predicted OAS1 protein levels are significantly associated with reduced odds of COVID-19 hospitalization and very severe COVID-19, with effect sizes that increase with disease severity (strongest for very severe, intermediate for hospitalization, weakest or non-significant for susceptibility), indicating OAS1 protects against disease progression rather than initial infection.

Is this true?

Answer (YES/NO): NO